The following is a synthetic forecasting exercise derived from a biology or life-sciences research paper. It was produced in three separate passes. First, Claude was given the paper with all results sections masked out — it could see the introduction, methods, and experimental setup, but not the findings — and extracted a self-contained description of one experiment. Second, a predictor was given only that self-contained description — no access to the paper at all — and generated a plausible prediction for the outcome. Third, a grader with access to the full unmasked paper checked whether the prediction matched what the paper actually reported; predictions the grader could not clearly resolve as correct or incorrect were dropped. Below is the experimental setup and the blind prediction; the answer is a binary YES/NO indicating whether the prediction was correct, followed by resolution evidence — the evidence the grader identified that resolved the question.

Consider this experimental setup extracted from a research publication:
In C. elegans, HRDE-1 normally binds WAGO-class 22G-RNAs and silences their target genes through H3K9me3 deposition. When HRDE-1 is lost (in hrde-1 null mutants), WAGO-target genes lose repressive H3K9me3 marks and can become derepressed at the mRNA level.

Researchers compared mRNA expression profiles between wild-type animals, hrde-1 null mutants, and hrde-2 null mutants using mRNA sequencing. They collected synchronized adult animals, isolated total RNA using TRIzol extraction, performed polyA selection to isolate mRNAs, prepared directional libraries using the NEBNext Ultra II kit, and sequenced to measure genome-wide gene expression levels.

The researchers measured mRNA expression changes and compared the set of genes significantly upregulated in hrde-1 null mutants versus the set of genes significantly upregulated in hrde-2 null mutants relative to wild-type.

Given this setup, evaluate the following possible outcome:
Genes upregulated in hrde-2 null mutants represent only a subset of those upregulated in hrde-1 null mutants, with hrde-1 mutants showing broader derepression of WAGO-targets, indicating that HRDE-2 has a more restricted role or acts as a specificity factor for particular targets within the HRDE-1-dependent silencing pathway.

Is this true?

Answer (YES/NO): NO